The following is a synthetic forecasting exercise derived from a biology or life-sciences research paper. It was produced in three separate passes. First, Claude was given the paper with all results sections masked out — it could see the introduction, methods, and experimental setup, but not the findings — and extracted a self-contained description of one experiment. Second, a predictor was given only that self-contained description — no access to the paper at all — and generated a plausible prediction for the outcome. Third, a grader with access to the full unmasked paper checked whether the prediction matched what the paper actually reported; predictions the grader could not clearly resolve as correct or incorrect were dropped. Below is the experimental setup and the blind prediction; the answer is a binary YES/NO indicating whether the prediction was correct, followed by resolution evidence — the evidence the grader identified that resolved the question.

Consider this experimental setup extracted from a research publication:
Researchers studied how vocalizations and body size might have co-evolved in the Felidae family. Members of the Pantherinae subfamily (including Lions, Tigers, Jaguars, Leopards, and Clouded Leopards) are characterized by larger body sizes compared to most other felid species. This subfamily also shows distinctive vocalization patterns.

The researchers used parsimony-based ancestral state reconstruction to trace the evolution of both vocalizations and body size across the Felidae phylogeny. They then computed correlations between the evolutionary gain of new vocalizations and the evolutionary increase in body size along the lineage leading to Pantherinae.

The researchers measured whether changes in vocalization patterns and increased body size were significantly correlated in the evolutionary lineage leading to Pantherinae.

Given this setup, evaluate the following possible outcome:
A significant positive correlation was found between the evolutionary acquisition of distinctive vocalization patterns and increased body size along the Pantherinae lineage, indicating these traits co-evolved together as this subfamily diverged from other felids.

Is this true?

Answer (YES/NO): NO